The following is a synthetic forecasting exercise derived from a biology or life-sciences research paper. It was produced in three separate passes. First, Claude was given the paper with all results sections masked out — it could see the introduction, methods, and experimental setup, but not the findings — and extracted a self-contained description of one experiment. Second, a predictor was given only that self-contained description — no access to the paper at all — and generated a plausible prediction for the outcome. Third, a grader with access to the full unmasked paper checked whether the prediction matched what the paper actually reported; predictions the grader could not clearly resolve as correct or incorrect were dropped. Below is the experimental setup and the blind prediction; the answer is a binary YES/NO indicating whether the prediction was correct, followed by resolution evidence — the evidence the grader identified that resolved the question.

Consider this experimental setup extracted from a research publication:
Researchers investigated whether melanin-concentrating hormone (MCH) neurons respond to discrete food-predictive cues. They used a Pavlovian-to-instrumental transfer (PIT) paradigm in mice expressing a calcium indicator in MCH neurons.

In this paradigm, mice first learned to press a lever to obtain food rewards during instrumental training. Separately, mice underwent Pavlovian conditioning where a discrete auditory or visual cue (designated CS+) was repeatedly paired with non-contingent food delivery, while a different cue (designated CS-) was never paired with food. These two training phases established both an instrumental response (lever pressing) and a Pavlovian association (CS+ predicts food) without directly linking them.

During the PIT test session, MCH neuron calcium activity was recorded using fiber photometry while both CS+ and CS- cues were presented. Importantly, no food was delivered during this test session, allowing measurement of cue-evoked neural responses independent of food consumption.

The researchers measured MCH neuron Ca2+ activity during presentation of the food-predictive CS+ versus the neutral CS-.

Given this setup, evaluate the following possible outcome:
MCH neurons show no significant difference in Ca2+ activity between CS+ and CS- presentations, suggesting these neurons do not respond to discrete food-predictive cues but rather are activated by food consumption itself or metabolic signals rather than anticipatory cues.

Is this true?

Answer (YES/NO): NO